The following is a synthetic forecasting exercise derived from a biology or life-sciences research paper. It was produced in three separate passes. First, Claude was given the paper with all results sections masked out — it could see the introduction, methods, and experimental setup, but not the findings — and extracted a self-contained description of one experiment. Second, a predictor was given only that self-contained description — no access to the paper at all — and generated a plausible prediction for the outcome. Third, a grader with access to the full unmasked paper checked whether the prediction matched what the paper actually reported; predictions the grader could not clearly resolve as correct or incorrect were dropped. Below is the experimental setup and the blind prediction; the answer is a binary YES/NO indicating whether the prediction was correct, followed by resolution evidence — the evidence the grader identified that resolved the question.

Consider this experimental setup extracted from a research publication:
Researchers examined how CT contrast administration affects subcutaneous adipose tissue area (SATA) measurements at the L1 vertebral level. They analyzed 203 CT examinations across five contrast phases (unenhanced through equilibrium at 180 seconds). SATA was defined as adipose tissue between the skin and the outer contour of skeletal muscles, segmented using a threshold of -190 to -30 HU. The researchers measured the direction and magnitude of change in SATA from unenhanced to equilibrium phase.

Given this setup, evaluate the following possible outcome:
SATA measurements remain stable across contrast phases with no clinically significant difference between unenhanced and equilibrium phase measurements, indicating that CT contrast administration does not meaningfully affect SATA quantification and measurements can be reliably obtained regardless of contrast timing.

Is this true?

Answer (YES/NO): NO